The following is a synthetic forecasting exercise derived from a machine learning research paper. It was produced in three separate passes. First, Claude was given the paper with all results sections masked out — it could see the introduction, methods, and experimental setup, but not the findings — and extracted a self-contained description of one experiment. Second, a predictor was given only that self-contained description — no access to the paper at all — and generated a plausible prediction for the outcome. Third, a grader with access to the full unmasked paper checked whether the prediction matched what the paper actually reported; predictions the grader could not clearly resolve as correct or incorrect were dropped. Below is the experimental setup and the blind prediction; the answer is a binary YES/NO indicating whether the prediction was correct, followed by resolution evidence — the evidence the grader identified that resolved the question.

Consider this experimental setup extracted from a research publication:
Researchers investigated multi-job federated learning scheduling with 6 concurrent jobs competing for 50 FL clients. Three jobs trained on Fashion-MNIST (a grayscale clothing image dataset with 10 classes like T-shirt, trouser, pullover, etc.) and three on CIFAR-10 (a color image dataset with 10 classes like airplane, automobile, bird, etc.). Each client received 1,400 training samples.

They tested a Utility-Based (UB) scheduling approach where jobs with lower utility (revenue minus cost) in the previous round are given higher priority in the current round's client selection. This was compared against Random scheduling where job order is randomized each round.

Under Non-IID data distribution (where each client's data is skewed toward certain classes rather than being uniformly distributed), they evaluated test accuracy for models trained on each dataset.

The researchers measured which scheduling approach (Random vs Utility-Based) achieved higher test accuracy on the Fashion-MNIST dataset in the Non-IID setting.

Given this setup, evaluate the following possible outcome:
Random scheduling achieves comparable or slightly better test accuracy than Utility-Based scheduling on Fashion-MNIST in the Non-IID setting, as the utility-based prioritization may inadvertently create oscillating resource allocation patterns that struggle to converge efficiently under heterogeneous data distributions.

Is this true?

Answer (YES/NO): NO